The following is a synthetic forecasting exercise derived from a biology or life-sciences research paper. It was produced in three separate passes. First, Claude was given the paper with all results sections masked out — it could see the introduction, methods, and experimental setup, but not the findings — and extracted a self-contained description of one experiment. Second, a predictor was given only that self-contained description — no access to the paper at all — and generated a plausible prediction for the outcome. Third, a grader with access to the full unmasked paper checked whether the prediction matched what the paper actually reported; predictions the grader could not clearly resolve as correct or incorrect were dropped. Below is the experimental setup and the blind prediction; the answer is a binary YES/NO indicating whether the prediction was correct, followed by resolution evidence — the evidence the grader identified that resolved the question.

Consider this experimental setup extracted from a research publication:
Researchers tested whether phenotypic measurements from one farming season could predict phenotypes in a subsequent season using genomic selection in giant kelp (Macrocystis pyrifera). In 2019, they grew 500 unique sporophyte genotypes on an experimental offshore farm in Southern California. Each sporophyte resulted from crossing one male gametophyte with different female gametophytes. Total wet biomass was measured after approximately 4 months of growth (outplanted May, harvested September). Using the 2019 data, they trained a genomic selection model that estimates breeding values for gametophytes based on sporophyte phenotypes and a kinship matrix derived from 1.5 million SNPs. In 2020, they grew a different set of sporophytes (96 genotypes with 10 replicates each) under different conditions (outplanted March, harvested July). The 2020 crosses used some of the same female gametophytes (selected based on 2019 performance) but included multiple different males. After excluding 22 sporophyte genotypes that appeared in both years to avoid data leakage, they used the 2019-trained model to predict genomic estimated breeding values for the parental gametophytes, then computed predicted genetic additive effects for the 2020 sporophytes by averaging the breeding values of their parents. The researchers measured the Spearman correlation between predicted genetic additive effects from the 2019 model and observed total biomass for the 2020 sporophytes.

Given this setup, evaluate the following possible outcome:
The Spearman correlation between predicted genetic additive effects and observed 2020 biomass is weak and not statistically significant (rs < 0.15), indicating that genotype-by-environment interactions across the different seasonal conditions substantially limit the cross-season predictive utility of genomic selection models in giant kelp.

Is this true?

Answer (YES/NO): NO